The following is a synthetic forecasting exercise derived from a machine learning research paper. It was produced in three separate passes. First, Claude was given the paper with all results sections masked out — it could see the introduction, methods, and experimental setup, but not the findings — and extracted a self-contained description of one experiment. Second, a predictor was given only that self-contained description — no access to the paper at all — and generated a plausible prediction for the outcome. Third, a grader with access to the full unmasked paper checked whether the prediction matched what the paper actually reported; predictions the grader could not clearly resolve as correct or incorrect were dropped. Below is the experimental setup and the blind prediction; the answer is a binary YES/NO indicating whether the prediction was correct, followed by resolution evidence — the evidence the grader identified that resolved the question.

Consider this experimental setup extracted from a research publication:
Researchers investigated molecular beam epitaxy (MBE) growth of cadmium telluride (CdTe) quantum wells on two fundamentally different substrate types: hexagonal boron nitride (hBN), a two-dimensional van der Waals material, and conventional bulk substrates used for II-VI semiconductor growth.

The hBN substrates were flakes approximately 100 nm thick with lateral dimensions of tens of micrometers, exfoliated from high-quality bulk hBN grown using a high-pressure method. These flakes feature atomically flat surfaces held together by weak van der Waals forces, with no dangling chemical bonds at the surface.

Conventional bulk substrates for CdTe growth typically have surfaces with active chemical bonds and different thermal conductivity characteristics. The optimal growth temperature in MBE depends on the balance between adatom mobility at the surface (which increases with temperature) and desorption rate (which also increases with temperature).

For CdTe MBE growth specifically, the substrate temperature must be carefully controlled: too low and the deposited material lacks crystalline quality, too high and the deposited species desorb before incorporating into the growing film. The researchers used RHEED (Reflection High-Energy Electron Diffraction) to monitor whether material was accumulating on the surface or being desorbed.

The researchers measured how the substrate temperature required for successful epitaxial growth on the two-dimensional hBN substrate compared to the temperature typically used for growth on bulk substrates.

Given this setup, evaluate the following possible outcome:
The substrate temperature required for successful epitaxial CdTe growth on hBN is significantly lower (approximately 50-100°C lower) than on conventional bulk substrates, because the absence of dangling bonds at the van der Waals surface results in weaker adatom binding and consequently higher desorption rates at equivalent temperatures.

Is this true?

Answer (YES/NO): YES